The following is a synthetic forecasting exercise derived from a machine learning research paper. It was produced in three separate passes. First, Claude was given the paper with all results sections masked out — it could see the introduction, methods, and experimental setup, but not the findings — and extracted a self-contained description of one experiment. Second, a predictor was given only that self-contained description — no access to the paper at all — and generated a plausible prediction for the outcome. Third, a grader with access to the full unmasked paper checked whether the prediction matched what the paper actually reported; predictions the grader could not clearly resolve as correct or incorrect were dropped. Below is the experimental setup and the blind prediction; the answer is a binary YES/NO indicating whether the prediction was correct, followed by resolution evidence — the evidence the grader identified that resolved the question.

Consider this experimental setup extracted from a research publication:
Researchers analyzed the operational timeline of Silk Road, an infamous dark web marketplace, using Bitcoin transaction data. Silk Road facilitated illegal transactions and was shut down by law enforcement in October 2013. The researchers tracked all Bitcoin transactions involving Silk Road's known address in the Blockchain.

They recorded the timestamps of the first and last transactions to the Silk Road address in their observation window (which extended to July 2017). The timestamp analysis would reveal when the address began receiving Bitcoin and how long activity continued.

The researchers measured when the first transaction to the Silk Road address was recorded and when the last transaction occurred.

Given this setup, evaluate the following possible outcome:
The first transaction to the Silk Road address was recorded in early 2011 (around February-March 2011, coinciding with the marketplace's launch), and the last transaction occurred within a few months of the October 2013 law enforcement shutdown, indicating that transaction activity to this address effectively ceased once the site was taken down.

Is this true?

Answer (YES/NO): NO